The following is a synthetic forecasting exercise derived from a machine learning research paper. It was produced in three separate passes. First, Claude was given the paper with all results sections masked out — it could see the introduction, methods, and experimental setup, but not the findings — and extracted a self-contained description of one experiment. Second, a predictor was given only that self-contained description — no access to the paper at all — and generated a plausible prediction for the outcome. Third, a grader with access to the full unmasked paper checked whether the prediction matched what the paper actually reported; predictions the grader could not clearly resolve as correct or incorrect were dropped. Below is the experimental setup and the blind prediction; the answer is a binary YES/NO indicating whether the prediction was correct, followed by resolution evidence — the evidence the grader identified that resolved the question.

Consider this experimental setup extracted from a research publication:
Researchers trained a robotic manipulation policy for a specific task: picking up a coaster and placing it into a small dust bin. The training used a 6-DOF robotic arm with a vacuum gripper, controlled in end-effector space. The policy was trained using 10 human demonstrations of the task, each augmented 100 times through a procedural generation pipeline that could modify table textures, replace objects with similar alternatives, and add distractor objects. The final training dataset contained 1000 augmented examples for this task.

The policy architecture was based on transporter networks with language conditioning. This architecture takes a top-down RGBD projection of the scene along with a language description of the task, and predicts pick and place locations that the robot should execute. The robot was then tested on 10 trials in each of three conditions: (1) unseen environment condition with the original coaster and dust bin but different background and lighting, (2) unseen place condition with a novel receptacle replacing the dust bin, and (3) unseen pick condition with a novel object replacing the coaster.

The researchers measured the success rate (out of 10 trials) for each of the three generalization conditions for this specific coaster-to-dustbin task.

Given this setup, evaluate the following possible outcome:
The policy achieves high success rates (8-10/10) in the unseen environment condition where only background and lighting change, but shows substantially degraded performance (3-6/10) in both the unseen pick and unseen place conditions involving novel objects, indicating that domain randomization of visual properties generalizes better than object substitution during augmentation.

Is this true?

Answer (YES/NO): NO